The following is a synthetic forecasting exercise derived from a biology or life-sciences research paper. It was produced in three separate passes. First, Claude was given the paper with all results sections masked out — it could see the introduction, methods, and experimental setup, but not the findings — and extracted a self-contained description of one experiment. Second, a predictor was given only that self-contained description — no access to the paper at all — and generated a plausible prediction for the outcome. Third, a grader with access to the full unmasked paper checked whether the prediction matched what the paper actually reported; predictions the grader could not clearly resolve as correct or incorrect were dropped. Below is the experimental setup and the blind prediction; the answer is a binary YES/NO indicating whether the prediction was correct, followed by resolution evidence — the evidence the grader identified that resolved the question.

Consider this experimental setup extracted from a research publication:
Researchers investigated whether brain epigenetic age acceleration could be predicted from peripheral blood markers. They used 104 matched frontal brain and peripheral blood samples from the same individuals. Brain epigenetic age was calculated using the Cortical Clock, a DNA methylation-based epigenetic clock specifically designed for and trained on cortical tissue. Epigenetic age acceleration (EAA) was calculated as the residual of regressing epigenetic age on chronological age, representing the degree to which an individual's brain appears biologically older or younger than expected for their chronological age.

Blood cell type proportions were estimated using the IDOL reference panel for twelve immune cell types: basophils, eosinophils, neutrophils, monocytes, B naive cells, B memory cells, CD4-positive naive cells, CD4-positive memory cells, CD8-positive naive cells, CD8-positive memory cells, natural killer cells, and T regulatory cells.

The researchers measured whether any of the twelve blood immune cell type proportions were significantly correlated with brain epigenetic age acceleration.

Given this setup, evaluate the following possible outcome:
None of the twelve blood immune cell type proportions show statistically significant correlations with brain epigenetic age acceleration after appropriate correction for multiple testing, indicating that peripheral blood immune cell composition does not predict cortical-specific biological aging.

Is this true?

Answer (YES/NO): NO